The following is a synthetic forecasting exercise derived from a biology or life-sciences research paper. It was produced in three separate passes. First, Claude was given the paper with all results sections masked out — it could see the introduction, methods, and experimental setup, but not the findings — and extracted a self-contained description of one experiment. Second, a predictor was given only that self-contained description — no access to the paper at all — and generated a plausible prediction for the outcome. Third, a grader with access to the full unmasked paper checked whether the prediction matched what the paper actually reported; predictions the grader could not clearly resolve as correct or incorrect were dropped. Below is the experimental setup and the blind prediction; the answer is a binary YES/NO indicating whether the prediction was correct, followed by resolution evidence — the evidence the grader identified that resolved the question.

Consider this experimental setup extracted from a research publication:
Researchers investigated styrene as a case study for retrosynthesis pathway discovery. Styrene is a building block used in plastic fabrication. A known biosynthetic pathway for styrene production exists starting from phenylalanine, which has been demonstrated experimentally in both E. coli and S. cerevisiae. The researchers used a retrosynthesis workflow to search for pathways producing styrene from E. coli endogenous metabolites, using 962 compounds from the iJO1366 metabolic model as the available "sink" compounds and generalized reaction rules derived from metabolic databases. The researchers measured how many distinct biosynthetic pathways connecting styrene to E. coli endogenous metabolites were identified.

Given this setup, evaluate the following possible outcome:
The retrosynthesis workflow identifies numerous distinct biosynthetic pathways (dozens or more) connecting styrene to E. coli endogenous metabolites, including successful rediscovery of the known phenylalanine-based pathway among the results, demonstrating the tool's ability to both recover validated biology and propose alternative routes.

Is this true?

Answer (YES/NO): NO